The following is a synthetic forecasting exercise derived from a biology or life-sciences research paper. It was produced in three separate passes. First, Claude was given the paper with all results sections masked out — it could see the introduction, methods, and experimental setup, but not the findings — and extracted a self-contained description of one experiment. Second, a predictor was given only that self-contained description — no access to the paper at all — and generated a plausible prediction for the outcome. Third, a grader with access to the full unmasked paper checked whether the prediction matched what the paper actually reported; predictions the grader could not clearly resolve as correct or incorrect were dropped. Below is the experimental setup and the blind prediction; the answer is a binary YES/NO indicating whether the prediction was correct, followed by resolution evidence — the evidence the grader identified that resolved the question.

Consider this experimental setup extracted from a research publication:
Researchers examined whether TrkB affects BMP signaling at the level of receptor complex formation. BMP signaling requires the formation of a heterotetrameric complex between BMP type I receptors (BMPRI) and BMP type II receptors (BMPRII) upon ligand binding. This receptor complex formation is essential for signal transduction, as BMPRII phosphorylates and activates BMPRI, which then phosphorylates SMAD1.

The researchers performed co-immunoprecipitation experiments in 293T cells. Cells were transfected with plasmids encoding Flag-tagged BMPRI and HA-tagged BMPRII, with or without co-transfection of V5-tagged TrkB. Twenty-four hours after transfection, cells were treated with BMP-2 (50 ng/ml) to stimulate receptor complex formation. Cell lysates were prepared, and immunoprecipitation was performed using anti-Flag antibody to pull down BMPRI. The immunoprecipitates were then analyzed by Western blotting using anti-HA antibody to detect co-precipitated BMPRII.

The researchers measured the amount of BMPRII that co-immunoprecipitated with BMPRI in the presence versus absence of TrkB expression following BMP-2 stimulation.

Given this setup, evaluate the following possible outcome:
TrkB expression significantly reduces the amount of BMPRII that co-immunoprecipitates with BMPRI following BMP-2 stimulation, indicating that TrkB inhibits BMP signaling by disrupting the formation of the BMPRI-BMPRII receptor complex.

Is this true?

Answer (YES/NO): YES